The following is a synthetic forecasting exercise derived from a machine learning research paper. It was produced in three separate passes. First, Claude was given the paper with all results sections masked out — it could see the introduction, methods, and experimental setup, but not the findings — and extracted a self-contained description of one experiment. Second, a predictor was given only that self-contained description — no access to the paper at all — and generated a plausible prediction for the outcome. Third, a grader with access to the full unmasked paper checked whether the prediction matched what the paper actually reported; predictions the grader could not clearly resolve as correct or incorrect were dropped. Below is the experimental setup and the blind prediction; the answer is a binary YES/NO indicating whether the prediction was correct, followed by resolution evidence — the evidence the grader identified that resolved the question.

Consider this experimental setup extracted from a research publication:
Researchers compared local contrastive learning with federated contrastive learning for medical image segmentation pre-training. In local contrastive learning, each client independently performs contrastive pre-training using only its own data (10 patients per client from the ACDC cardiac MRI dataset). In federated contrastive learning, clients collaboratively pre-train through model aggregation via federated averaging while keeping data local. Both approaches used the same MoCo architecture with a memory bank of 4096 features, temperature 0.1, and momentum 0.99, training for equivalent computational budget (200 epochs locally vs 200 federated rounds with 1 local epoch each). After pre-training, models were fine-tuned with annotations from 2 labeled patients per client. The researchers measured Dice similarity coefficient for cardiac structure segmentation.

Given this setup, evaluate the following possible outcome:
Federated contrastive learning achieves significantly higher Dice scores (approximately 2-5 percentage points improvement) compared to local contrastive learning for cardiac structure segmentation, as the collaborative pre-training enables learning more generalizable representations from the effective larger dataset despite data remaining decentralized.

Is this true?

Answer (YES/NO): NO